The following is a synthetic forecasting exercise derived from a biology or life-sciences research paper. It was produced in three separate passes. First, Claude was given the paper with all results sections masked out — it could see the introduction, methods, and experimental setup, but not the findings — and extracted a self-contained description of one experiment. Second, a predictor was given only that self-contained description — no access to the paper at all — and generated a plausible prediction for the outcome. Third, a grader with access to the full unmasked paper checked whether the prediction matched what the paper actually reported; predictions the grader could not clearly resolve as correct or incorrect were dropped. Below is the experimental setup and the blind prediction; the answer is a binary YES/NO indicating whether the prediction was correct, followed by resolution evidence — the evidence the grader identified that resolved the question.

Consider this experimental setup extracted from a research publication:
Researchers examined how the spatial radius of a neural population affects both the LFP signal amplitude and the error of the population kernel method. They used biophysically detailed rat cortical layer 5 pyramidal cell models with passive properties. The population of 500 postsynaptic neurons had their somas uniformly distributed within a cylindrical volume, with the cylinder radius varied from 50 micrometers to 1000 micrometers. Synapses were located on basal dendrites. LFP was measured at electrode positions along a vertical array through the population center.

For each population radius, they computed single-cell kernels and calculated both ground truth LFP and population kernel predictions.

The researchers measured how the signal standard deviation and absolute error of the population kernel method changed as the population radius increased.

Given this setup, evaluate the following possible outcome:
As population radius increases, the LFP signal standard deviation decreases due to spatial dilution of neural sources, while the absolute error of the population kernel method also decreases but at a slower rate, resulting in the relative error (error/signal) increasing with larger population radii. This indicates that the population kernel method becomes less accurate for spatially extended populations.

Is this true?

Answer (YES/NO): NO